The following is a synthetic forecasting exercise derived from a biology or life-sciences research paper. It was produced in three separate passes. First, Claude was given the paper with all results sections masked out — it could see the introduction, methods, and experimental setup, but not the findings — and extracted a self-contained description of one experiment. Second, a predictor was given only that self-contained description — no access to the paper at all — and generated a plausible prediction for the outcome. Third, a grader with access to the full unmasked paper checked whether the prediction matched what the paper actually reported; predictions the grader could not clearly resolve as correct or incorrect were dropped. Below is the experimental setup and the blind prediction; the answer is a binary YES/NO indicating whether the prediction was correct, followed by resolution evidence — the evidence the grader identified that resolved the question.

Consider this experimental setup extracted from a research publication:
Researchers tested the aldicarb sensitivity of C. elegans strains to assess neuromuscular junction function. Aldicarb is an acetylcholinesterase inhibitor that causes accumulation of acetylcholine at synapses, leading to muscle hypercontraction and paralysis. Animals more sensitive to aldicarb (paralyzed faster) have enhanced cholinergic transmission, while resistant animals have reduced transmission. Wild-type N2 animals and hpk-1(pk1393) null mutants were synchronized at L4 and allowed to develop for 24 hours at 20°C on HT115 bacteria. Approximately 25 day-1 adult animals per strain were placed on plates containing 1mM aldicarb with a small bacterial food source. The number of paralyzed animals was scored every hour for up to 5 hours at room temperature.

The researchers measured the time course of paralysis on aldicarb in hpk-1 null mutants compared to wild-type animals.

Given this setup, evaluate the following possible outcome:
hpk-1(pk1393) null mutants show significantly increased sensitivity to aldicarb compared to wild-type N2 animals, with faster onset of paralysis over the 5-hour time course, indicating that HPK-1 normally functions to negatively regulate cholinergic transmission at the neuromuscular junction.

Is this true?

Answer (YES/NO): NO